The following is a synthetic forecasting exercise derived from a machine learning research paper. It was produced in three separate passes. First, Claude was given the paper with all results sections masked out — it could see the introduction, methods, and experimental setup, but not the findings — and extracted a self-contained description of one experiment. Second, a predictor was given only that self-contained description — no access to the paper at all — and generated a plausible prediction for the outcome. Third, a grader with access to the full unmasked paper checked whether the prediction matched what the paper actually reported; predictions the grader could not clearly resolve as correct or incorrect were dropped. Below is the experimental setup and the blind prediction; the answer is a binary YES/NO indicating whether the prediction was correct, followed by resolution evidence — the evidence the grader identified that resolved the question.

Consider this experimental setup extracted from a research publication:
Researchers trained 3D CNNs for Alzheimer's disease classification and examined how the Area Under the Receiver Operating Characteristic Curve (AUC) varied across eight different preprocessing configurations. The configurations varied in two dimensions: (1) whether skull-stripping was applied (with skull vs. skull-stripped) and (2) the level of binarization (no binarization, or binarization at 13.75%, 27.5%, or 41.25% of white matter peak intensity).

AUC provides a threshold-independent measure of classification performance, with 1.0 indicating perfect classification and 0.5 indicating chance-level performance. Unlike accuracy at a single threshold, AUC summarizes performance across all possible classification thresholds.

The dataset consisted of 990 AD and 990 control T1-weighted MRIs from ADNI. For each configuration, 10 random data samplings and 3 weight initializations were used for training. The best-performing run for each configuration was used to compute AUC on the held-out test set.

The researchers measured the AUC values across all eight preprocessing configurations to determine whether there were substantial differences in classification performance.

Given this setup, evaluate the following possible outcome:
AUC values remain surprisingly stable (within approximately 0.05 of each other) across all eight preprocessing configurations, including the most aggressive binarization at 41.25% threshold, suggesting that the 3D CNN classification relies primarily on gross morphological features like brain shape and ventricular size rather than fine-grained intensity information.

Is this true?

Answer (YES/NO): NO